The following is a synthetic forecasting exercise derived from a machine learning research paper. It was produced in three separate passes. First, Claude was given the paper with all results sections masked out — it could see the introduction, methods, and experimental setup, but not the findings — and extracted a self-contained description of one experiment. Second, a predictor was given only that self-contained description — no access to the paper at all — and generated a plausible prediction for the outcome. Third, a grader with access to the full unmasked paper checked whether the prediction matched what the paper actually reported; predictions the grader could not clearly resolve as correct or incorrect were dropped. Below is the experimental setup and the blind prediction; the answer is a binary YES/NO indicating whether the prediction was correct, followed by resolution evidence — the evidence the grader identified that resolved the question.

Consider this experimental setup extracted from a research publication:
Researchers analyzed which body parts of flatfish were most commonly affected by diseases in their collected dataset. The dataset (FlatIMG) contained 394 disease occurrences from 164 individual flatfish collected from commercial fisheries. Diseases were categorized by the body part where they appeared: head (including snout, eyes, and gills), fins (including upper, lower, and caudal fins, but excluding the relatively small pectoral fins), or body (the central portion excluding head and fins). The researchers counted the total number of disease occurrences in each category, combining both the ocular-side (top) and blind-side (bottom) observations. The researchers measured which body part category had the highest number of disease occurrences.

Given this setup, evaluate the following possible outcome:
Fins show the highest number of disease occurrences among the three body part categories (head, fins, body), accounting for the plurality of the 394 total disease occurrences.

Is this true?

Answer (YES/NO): YES